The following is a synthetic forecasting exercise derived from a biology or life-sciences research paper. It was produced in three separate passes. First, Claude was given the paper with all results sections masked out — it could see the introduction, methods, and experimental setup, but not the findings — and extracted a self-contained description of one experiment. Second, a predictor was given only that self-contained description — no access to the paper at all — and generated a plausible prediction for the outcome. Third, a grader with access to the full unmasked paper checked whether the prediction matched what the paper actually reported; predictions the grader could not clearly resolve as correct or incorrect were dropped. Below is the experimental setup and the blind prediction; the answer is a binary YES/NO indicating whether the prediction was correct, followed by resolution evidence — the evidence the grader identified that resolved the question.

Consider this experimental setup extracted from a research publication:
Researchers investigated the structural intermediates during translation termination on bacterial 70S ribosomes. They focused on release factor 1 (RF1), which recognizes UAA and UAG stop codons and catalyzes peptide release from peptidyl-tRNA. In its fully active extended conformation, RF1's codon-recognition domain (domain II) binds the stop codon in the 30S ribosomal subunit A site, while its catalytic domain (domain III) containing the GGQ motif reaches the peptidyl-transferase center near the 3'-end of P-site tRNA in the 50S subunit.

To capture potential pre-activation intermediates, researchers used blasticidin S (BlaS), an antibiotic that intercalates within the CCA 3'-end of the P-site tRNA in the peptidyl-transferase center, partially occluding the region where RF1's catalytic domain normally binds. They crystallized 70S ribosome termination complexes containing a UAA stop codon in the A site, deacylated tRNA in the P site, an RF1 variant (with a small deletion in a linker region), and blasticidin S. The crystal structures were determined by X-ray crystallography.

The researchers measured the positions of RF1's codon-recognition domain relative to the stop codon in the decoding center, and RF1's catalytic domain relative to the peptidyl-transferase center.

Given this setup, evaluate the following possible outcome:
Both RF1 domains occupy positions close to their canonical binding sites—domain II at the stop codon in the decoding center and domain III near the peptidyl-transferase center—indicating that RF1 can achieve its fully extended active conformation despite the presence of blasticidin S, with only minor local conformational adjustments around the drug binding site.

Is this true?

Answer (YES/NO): NO